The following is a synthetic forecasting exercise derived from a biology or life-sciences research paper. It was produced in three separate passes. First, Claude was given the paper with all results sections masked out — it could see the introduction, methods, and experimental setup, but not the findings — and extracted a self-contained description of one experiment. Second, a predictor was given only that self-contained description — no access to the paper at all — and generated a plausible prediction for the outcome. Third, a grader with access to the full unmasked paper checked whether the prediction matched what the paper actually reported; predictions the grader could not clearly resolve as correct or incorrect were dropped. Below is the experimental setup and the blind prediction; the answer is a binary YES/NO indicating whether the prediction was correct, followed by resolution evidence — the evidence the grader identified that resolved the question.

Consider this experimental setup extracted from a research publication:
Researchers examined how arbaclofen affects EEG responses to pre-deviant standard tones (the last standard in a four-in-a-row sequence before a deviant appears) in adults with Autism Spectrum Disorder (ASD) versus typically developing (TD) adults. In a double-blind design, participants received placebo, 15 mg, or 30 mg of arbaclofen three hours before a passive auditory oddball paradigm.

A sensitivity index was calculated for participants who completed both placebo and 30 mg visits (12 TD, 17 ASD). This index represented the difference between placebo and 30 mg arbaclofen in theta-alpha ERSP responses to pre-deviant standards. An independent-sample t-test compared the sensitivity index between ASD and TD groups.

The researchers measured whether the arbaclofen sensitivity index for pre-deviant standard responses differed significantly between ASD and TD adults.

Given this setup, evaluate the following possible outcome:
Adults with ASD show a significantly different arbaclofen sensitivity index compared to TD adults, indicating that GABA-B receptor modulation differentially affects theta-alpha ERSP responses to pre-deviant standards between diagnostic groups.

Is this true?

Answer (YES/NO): YES